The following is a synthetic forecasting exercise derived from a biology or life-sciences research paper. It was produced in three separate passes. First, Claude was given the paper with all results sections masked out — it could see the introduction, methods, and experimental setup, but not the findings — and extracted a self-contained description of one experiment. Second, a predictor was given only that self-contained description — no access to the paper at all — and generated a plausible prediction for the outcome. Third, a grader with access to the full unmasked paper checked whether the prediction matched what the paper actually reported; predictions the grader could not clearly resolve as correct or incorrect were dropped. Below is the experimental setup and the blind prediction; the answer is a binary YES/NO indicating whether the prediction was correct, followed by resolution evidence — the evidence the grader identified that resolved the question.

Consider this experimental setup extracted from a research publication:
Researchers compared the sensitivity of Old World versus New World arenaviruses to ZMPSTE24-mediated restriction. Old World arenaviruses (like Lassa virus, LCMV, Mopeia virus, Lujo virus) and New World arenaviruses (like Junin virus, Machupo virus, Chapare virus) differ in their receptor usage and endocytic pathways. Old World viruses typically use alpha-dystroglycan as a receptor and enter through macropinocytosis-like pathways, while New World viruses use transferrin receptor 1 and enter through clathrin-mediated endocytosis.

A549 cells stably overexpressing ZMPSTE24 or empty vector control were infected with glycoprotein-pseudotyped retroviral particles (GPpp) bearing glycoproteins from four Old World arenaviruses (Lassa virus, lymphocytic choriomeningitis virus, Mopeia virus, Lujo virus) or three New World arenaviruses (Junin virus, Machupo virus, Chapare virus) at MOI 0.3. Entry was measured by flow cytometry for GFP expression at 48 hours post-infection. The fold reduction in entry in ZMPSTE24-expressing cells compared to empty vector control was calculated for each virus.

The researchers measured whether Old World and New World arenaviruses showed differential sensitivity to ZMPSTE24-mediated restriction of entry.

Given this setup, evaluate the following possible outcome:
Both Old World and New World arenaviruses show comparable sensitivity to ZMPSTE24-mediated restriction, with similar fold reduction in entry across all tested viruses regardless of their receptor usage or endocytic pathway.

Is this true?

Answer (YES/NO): YES